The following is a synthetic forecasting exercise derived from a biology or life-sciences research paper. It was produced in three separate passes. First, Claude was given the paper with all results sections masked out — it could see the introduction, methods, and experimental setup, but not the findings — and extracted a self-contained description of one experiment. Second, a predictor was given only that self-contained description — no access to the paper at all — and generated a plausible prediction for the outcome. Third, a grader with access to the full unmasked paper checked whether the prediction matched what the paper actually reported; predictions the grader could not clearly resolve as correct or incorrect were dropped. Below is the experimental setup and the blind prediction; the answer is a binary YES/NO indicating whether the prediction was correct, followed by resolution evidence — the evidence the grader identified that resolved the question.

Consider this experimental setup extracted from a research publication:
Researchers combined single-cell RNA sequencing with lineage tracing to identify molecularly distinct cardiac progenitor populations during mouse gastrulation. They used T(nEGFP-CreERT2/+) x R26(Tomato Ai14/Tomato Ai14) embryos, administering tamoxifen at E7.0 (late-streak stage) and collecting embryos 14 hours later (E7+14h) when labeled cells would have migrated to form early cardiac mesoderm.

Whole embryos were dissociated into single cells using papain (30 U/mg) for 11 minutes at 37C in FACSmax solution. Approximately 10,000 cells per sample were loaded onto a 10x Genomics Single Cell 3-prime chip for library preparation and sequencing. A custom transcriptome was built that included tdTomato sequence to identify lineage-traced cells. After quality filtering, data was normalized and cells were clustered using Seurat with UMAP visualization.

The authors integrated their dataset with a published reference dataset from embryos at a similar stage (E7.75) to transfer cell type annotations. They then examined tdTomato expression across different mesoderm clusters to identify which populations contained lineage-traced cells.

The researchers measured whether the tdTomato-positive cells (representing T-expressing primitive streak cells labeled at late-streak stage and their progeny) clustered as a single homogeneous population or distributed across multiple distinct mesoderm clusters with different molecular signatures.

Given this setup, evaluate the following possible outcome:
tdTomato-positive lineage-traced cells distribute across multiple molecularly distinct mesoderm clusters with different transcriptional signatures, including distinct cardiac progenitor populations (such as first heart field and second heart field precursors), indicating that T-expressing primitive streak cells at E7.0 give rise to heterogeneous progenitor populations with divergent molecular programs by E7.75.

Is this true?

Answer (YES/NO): YES